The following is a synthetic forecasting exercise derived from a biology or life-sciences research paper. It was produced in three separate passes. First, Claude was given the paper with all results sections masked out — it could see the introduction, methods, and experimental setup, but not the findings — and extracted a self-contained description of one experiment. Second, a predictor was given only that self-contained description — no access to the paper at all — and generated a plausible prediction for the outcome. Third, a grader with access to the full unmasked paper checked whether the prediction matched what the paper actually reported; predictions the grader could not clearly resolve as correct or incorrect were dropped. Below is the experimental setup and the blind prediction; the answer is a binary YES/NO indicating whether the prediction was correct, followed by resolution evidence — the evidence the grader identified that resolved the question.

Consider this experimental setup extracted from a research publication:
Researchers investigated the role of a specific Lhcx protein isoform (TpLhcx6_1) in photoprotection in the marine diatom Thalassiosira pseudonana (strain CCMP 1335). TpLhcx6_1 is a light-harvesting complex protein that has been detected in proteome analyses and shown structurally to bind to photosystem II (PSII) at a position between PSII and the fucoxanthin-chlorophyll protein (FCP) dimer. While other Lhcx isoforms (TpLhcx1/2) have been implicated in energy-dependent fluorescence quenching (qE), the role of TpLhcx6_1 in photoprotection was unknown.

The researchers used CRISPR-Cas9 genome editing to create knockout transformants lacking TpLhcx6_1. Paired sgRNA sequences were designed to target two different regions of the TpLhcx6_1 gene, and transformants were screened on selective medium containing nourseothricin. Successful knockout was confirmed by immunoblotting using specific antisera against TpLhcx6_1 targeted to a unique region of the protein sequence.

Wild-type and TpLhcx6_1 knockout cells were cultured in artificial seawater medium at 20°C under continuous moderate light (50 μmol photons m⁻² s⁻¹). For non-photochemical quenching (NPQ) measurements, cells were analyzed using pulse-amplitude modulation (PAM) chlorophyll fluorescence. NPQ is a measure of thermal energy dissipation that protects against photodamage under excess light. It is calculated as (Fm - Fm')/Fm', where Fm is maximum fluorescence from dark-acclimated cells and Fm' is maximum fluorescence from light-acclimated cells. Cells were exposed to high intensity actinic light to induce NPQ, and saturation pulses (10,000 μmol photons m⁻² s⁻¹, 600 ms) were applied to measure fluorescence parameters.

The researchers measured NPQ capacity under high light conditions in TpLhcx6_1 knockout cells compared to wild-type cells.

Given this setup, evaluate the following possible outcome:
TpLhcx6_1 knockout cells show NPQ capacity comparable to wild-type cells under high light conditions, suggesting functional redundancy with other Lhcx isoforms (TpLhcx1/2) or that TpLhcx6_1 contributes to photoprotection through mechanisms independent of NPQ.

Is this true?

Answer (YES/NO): NO